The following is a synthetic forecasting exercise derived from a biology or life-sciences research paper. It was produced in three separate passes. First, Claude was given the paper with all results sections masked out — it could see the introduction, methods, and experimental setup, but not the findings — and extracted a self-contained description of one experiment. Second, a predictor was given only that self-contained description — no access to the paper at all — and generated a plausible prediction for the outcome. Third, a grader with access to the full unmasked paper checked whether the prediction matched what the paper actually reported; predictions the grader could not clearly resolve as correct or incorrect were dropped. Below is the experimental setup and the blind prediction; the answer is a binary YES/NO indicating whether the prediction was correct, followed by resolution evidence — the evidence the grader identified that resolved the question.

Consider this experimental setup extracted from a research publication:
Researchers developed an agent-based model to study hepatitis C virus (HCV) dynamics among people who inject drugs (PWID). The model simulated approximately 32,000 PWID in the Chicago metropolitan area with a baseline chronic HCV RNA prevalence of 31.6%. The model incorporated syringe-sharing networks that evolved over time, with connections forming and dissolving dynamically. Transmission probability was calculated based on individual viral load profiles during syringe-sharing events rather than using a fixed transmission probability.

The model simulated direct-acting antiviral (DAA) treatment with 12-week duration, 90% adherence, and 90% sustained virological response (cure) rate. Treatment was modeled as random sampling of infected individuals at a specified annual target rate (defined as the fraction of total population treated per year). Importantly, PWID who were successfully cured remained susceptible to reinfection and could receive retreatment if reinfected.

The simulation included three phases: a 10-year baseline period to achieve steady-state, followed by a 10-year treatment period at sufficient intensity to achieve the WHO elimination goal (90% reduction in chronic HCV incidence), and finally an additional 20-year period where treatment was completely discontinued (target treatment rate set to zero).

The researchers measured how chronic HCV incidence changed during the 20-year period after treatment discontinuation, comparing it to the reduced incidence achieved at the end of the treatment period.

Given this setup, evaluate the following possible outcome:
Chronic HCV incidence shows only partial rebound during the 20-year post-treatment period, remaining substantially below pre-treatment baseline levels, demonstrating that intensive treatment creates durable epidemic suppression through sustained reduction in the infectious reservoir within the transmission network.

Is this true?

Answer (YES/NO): NO